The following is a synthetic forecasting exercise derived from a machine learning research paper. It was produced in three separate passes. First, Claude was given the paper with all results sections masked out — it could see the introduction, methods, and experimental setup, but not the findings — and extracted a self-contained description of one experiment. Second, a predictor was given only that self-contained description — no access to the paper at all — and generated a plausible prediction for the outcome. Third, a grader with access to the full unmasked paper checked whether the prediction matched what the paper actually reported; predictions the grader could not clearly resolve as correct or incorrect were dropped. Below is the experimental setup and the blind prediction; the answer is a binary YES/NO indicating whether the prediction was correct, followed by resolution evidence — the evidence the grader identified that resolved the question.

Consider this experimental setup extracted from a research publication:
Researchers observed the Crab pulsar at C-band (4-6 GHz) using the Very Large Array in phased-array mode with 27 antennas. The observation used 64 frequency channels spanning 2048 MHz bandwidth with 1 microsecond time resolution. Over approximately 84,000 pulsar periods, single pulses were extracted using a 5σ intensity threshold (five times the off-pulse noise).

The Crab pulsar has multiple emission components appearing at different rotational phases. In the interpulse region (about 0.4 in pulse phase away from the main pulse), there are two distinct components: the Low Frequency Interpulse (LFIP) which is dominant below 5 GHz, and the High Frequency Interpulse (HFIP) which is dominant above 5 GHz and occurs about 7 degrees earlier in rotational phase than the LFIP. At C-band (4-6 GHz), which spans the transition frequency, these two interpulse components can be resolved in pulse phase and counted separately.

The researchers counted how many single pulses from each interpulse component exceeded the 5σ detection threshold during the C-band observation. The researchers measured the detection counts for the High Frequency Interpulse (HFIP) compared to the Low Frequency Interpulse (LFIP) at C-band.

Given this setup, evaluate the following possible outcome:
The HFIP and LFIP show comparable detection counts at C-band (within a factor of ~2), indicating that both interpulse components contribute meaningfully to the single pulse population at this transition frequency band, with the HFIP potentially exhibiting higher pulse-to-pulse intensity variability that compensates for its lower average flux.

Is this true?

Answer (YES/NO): NO